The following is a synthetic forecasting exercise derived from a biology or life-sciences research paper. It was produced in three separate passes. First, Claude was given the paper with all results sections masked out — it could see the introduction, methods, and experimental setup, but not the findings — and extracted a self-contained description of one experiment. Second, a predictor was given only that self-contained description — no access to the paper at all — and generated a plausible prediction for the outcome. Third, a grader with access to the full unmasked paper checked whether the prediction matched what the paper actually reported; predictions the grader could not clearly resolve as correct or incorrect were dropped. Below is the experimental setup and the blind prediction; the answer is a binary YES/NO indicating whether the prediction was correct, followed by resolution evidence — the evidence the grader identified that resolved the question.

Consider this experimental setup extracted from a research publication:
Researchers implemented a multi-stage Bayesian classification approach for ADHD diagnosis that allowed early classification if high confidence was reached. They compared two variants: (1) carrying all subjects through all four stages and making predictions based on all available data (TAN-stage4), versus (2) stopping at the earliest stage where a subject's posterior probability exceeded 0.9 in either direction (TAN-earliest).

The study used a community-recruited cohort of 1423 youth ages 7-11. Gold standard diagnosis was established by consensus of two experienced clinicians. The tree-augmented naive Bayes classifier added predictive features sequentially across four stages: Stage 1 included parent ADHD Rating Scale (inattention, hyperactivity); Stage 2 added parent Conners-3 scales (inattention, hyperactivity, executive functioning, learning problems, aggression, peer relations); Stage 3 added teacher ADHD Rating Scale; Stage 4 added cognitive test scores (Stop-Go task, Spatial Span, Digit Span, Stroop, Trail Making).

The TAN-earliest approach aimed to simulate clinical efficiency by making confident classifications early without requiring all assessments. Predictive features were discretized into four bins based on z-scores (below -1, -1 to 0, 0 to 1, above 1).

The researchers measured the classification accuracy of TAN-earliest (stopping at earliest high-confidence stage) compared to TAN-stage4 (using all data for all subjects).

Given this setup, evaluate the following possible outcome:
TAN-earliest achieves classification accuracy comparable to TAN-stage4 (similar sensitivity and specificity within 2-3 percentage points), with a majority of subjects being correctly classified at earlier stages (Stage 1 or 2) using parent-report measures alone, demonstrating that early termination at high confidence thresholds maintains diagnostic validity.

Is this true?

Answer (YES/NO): NO